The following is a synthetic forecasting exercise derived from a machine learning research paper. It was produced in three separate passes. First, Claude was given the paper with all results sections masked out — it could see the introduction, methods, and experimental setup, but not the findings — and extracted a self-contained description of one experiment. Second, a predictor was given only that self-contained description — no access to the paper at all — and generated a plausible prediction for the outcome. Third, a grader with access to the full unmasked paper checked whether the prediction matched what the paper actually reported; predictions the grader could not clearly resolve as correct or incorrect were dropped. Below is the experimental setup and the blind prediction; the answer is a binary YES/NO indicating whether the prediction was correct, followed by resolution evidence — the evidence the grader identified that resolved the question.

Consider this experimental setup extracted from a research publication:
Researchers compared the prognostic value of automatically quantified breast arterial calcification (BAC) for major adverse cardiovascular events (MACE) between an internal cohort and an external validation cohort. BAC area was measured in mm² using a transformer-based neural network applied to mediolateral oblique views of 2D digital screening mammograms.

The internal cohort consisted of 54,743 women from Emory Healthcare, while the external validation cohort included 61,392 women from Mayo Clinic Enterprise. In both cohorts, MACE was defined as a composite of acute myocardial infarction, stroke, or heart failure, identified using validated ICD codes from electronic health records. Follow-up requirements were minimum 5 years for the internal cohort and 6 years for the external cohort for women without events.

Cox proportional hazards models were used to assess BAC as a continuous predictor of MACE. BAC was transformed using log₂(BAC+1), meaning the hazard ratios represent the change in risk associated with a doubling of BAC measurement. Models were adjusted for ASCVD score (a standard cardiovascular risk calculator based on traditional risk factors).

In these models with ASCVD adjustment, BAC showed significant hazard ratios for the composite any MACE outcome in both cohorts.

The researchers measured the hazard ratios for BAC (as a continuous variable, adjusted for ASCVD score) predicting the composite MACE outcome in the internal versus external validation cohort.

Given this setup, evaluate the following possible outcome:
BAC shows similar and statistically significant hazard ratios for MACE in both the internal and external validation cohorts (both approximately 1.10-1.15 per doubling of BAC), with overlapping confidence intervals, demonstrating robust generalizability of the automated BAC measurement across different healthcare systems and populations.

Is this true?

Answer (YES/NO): NO